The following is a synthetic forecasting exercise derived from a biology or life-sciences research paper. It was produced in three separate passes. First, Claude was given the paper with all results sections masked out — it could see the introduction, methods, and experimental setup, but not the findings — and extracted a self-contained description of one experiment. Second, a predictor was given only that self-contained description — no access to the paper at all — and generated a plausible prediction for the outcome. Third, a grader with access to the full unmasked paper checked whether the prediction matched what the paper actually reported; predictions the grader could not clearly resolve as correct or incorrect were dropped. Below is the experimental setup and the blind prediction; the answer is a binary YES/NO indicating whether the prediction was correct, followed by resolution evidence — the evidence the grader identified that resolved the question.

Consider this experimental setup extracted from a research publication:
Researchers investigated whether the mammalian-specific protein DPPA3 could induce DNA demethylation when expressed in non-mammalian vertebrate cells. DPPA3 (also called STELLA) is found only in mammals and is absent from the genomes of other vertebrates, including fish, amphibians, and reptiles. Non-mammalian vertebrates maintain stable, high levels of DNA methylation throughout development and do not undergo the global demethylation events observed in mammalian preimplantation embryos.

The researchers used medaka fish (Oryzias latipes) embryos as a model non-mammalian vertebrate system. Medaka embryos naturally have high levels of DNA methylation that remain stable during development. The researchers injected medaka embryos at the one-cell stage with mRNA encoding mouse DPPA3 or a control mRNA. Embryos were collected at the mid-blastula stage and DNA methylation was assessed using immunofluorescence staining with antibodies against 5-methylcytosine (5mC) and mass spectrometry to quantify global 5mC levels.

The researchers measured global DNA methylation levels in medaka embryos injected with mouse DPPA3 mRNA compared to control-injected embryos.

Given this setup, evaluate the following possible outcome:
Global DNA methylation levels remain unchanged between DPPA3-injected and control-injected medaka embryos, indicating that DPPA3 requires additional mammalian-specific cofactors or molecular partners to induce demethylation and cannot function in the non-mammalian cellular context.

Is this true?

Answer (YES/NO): NO